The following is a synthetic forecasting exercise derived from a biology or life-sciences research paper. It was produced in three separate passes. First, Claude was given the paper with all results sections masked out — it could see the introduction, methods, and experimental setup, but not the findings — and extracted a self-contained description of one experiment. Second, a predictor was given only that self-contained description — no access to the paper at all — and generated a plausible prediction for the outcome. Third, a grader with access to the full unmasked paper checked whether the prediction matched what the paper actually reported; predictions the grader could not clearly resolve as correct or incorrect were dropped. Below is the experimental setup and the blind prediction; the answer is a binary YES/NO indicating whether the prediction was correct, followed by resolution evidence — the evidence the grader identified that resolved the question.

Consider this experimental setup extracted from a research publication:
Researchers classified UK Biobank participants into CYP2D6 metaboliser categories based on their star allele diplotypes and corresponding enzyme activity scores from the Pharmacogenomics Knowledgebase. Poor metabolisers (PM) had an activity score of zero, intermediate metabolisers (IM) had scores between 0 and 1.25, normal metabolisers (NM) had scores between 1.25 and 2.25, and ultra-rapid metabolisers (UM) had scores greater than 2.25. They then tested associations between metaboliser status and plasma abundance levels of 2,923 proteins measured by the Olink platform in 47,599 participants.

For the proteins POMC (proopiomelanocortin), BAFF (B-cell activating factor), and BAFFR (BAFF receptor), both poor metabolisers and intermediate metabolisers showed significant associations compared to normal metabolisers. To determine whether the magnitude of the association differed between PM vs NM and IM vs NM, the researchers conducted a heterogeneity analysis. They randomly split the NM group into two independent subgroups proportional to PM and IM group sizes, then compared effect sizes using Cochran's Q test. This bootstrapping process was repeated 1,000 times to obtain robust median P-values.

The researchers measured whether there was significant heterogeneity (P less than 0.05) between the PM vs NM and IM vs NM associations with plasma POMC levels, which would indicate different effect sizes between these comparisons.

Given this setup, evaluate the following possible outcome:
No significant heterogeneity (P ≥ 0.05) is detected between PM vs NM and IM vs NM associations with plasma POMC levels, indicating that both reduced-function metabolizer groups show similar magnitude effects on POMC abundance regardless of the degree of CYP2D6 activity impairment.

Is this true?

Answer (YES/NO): NO